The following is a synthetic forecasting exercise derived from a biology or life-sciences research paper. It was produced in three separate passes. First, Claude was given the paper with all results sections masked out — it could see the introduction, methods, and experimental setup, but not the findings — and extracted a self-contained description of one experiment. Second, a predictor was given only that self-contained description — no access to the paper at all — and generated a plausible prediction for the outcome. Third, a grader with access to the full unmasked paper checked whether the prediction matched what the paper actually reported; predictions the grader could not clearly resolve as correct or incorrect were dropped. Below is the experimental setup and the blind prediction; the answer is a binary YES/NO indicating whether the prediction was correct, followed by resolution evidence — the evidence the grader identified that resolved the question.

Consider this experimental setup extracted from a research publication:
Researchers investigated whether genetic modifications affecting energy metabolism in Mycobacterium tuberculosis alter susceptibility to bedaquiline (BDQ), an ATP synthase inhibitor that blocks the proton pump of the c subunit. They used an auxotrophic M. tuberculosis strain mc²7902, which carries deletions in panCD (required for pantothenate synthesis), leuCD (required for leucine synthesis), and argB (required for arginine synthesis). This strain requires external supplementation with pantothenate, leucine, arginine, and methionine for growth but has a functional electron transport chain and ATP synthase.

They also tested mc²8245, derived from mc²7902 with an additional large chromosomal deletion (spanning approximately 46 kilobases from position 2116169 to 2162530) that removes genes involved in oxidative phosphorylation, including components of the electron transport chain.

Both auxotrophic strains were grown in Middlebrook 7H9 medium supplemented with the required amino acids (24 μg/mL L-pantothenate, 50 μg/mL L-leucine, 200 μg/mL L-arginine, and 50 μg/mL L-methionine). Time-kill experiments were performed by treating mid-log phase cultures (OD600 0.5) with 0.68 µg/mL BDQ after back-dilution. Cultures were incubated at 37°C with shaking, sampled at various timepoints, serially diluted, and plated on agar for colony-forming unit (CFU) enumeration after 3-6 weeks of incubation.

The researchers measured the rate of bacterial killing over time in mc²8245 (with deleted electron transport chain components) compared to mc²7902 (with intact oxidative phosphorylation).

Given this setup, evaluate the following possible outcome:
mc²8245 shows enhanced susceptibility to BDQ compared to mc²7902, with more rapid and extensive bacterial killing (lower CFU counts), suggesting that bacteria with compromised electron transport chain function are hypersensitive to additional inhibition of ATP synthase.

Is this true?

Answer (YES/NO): NO